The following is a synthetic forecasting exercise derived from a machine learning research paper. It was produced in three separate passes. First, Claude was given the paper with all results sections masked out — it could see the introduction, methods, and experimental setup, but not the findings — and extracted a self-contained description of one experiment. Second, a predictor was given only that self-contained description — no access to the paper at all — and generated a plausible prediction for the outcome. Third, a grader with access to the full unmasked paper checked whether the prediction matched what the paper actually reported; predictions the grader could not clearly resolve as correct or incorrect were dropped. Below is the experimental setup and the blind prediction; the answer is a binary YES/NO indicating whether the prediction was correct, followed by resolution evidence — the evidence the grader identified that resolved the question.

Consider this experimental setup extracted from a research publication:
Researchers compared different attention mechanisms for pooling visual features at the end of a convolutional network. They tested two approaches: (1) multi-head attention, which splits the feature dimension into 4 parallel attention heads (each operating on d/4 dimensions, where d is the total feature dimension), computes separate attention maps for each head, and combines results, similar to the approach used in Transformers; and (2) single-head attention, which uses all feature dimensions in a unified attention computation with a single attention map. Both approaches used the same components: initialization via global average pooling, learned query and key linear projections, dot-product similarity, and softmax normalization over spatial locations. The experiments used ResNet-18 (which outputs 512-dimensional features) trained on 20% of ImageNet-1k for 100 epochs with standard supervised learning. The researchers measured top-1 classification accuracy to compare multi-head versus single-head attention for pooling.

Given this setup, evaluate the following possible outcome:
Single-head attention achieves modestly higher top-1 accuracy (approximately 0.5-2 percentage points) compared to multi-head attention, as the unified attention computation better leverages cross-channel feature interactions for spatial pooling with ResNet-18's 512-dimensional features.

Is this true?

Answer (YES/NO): YES